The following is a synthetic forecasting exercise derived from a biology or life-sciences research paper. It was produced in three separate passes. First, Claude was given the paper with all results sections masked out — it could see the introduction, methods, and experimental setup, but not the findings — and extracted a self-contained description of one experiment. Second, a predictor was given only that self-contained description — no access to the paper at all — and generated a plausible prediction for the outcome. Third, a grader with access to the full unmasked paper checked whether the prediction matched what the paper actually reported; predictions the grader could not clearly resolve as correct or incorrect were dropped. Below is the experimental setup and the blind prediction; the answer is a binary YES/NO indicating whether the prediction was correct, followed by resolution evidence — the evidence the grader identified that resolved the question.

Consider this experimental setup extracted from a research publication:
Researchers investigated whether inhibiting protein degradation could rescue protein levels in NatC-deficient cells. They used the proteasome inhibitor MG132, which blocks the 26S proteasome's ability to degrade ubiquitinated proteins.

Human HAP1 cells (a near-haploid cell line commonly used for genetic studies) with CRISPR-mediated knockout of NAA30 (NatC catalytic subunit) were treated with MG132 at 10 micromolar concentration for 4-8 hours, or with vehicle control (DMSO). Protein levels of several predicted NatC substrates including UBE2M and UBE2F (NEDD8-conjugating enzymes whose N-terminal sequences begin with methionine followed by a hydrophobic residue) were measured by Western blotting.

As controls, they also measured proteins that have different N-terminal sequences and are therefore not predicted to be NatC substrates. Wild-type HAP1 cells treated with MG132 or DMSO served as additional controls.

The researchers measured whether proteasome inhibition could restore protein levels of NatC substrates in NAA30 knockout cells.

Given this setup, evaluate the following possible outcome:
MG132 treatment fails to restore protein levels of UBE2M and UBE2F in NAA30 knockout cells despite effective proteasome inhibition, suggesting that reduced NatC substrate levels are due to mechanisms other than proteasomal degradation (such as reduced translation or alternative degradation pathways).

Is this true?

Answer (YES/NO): NO